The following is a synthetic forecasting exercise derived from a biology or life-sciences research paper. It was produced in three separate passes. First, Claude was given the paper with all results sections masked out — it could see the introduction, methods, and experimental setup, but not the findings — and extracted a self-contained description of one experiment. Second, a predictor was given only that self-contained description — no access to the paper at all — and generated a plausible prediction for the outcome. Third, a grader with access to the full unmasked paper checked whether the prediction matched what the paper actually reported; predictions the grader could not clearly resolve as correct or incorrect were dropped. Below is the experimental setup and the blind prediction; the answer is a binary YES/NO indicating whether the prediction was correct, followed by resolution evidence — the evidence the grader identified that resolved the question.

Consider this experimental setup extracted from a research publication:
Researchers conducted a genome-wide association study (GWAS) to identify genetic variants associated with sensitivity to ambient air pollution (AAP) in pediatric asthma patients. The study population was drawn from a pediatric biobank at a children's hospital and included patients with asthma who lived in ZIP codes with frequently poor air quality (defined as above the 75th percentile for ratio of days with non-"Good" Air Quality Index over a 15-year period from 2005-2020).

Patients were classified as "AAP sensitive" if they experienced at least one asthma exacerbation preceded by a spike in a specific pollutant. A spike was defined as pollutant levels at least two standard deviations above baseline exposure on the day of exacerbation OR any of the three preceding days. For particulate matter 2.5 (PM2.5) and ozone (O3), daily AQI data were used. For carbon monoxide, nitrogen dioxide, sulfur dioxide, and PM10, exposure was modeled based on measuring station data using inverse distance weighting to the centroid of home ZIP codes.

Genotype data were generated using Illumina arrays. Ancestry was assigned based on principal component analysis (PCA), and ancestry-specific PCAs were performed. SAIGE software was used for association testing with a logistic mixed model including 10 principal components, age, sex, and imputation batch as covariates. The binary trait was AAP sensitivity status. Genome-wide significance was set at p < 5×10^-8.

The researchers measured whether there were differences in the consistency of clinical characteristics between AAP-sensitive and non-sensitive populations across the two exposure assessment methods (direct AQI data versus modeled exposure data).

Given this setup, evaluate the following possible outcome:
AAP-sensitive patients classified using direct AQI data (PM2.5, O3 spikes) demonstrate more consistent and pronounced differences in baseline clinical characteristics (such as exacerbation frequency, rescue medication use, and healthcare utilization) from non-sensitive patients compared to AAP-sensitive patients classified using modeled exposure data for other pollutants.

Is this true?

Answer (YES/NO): NO